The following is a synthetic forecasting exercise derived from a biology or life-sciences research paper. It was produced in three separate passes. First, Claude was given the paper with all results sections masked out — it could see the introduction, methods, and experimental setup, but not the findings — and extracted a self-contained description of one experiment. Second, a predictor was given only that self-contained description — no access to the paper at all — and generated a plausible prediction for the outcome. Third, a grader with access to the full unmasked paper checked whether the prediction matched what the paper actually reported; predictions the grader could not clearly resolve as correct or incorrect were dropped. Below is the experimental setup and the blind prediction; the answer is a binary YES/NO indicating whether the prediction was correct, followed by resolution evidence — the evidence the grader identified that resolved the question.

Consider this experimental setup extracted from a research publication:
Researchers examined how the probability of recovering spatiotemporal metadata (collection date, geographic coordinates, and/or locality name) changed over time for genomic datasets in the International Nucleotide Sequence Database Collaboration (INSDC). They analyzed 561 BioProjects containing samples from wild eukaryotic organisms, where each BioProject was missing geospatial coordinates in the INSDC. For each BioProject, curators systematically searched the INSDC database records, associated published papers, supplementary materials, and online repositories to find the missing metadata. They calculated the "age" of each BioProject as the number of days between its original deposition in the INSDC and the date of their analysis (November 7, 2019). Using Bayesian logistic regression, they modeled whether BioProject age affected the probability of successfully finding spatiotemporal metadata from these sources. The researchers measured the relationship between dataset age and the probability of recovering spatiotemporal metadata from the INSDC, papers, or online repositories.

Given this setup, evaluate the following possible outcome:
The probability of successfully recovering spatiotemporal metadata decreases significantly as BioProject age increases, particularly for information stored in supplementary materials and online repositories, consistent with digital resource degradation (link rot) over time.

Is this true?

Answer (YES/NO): NO